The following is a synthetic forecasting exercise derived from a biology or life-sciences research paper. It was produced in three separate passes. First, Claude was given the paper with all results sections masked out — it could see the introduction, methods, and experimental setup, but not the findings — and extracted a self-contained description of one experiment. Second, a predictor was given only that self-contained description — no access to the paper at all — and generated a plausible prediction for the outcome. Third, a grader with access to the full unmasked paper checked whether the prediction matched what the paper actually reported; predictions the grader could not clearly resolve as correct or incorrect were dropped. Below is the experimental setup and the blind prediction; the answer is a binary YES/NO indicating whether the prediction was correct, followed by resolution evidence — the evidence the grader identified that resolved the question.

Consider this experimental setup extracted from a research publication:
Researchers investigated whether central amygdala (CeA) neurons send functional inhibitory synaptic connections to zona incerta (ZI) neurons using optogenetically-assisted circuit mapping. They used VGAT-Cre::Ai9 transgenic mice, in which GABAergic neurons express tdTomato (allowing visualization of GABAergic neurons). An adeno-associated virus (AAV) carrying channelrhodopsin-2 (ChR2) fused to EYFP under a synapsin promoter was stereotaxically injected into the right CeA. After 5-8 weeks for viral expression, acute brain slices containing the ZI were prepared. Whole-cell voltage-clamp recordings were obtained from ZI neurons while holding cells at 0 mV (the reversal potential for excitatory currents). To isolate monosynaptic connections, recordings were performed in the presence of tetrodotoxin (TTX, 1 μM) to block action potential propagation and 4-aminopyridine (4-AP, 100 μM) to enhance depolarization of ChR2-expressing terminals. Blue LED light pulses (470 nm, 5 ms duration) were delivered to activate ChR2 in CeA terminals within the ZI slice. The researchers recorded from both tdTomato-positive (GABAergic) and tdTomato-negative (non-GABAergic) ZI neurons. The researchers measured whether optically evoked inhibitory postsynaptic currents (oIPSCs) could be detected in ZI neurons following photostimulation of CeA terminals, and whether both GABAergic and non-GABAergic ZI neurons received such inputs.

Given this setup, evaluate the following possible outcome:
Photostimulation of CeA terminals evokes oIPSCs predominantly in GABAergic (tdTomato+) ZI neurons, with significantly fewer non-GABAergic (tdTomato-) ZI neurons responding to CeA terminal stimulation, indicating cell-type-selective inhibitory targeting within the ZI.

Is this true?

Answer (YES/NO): NO